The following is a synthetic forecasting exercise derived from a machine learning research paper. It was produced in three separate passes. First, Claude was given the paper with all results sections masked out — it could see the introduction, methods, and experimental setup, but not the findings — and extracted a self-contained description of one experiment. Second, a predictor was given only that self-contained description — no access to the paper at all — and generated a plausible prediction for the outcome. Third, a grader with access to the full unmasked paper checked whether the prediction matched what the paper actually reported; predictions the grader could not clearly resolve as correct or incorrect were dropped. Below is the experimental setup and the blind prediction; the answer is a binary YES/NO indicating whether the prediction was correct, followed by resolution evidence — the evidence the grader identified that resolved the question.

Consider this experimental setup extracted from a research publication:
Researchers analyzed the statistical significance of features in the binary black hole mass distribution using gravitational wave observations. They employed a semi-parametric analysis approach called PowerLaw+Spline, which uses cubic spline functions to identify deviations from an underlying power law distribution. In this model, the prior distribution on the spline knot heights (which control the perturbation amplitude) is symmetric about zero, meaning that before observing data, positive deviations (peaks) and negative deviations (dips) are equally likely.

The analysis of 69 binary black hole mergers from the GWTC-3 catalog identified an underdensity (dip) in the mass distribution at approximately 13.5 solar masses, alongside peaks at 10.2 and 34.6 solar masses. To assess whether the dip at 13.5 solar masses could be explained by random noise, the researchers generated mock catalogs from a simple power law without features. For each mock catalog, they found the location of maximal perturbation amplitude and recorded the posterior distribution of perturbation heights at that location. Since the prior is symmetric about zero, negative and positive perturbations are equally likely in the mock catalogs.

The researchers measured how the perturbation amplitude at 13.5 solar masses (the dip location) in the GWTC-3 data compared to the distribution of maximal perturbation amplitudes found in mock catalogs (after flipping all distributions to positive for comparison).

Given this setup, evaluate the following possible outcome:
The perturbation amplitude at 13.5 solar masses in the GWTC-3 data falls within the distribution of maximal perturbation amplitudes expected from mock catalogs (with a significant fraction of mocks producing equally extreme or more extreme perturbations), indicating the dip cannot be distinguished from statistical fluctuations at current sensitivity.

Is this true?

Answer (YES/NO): YES